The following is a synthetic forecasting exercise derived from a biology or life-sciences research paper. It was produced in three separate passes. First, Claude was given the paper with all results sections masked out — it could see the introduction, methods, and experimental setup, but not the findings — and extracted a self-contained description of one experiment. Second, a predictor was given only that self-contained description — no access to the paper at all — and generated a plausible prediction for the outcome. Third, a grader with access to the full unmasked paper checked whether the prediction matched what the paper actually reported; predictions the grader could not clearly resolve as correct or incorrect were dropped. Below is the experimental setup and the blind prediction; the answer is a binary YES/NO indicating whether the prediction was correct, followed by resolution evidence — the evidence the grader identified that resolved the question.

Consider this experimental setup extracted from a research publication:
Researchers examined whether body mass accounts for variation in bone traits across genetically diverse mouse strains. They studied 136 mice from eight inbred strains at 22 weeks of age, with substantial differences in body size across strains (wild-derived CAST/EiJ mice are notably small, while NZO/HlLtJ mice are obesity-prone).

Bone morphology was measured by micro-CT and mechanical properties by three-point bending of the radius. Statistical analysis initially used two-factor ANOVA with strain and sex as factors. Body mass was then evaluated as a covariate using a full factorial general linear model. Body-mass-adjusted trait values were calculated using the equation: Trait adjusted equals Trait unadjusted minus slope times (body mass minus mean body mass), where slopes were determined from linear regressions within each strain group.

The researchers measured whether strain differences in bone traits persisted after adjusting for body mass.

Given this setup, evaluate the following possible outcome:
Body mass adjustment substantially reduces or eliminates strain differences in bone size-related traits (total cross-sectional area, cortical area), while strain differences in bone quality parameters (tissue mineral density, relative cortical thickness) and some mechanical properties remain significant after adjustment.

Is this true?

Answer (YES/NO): NO